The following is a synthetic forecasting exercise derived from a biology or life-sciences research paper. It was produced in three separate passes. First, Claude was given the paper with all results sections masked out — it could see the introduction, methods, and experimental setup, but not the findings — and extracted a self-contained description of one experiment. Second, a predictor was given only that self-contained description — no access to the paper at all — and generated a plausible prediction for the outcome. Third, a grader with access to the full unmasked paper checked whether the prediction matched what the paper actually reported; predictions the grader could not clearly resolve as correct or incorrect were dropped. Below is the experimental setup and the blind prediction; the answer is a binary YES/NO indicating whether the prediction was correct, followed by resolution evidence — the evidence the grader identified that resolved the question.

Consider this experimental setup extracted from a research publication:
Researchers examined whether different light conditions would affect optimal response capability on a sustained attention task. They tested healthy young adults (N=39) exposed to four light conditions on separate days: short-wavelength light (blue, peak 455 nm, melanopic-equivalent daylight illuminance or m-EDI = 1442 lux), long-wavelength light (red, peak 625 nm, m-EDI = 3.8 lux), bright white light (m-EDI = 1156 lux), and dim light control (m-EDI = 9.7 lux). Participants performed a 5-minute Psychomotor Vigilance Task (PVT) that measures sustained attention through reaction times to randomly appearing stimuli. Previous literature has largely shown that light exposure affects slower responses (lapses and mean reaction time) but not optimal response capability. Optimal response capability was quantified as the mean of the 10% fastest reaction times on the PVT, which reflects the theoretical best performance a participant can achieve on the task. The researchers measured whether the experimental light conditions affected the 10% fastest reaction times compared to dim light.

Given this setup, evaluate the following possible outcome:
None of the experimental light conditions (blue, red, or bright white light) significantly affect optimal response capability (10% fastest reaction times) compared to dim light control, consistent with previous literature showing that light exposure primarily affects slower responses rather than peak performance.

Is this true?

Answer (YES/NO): NO